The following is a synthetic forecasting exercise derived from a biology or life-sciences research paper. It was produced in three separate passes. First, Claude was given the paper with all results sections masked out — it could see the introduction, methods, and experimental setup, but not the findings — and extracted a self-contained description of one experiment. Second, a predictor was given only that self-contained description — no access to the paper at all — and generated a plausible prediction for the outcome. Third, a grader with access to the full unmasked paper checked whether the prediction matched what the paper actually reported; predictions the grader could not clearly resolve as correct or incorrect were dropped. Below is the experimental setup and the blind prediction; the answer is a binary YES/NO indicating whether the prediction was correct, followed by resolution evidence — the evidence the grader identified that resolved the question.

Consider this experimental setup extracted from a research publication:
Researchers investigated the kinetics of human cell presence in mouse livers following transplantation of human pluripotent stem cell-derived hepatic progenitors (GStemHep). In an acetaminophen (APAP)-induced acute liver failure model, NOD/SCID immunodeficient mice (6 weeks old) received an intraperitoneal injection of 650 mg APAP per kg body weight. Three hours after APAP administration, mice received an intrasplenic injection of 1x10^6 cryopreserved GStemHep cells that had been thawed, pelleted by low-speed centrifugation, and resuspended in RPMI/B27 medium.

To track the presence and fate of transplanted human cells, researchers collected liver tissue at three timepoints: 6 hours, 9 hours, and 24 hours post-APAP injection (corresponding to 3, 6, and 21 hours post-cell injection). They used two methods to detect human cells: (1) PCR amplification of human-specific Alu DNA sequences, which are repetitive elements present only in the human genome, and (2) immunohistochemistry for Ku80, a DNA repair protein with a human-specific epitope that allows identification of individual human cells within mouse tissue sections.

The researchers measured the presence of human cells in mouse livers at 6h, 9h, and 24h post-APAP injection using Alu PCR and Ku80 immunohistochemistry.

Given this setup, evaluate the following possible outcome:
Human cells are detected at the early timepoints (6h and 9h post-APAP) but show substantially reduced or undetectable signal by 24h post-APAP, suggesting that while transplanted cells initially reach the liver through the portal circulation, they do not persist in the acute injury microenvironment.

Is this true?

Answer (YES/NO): NO